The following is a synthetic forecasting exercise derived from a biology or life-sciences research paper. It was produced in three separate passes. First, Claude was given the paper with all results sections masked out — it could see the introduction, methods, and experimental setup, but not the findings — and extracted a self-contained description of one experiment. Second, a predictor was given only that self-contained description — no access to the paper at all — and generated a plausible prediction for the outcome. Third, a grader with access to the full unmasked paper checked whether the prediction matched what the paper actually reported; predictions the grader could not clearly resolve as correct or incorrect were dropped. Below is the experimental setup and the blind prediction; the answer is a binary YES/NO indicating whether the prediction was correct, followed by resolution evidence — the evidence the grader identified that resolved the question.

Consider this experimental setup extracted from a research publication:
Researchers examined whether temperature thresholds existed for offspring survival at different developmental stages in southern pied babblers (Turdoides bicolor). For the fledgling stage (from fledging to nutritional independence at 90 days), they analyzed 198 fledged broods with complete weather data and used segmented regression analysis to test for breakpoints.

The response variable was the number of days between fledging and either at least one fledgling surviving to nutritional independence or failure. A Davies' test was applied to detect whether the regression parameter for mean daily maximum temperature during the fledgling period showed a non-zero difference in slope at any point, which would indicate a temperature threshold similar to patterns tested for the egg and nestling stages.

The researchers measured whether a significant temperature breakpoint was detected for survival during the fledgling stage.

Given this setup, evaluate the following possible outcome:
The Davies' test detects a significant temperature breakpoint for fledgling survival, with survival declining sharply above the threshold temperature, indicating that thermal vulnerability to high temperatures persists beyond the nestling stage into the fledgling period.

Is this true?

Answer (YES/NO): NO